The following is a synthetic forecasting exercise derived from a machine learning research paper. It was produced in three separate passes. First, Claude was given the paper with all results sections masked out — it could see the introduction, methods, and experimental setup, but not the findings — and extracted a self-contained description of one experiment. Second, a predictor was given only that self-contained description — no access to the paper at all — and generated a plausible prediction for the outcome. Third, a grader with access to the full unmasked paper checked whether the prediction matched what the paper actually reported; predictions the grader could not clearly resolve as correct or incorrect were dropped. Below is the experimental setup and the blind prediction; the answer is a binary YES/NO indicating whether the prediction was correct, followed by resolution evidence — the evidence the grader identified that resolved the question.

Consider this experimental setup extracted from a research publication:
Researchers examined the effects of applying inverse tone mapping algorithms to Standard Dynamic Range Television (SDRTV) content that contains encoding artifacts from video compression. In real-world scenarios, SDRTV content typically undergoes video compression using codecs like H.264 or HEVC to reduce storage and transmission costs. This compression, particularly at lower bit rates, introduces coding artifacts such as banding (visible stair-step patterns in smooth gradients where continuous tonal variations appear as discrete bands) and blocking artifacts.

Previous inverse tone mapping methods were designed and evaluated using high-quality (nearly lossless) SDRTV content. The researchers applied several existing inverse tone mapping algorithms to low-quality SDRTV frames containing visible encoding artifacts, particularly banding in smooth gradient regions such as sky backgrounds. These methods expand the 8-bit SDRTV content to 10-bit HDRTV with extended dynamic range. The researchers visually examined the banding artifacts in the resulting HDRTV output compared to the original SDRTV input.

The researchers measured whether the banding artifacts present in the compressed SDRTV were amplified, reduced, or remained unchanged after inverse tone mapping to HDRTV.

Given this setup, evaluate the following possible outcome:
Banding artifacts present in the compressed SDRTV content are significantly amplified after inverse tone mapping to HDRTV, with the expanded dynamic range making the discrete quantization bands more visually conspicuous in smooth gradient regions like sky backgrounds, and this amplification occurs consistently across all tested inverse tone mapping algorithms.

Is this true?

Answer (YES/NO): YES